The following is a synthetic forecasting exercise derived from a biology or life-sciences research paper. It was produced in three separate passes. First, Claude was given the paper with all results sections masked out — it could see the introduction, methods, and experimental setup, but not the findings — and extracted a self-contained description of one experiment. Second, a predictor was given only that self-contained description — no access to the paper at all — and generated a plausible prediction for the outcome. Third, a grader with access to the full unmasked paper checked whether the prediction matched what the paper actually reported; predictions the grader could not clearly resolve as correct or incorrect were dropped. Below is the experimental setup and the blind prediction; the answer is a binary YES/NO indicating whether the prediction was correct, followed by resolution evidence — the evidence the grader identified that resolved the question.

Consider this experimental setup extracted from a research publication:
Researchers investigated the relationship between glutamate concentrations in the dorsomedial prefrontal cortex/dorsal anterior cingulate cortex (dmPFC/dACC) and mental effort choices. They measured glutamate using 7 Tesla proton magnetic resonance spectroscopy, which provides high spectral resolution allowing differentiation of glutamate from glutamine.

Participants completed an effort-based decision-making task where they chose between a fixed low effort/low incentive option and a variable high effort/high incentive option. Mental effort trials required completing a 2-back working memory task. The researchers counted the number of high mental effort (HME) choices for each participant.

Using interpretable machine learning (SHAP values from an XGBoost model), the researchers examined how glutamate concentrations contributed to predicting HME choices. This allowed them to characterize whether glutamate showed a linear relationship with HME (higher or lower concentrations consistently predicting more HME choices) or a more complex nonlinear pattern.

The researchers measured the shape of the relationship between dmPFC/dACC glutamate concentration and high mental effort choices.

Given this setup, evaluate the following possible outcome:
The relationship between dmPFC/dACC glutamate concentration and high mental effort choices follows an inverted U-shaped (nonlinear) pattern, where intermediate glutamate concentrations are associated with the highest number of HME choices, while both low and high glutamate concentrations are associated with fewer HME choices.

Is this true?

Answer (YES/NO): YES